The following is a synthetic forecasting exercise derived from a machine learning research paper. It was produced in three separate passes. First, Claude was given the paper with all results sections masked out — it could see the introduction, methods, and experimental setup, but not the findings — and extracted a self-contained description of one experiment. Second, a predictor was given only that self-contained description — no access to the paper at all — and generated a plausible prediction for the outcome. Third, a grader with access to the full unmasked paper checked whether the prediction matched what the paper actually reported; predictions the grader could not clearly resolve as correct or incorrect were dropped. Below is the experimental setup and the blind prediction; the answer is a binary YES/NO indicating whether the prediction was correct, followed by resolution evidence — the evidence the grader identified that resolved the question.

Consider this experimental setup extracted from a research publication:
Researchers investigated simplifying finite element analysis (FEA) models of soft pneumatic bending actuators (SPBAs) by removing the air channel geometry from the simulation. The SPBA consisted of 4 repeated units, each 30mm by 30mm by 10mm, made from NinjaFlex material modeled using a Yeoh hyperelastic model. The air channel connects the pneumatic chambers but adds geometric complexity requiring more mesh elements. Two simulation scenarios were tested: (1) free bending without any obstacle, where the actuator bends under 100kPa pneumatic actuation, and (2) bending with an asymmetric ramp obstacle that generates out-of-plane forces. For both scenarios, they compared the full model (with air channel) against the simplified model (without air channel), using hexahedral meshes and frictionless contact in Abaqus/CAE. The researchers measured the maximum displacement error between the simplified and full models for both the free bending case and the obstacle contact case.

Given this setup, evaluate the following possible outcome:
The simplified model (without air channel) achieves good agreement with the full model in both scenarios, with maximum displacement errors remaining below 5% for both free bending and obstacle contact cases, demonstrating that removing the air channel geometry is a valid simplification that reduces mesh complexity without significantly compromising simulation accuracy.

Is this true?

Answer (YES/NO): YES